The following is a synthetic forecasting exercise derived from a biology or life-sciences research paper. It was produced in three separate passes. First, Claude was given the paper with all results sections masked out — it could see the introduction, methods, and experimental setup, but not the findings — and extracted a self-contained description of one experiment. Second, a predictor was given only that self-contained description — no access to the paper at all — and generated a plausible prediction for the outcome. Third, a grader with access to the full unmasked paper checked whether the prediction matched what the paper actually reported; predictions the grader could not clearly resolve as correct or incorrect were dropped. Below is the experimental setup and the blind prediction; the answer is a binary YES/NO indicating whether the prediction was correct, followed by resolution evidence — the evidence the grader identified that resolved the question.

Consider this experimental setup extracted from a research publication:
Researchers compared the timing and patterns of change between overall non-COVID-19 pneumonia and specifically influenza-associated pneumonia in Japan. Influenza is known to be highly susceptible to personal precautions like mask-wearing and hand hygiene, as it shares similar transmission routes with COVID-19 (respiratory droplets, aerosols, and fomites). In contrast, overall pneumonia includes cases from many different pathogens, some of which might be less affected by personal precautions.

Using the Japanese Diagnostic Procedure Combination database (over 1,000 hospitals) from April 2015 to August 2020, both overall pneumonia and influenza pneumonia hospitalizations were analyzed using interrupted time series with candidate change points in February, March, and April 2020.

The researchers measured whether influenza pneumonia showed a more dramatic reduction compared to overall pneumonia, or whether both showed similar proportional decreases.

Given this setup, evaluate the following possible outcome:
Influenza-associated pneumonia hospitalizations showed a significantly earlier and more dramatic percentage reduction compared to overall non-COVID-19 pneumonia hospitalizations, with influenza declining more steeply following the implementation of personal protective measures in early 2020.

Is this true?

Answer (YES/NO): NO